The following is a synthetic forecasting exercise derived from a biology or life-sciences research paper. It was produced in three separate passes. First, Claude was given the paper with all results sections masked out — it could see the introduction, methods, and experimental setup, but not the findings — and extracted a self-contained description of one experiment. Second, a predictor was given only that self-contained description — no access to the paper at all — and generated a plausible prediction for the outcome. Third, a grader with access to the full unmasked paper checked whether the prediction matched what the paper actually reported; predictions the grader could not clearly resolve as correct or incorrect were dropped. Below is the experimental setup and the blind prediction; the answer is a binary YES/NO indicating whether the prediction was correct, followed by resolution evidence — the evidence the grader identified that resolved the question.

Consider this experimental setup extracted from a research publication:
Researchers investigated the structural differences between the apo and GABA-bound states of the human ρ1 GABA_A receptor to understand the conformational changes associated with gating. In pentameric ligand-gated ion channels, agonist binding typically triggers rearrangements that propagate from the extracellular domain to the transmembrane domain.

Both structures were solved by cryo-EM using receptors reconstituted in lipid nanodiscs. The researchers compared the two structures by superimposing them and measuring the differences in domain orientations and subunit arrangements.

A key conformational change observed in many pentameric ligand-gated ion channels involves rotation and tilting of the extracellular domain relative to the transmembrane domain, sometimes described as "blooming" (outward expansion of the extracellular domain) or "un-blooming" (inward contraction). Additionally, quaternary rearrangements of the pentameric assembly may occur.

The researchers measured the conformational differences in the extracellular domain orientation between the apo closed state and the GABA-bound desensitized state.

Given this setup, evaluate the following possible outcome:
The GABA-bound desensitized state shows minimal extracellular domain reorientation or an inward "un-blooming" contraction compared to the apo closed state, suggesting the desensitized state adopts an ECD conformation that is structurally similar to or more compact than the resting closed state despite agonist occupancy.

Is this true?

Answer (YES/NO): NO